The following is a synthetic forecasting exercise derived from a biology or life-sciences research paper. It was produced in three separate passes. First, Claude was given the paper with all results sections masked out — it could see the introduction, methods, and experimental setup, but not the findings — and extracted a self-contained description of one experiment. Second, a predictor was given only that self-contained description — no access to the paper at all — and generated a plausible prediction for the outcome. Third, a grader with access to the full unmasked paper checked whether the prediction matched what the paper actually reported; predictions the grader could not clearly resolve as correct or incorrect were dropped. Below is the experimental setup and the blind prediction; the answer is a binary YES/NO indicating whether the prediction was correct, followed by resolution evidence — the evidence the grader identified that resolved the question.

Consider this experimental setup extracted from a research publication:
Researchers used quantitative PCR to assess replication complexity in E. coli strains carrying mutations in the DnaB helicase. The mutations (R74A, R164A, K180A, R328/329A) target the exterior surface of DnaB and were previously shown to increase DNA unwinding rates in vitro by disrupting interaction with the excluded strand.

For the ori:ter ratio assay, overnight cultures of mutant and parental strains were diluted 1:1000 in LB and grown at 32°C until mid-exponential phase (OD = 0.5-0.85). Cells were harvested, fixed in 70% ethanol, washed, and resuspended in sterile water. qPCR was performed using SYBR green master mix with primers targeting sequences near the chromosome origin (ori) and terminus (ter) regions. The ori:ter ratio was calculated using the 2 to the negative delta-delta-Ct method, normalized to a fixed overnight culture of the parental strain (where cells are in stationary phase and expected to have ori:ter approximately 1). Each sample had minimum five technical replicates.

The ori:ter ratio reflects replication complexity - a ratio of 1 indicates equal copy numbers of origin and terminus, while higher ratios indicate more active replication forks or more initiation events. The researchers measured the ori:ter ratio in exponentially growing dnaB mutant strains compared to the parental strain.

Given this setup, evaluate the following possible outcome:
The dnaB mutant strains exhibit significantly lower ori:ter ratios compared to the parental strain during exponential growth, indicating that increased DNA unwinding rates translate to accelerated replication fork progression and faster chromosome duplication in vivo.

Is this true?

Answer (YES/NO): NO